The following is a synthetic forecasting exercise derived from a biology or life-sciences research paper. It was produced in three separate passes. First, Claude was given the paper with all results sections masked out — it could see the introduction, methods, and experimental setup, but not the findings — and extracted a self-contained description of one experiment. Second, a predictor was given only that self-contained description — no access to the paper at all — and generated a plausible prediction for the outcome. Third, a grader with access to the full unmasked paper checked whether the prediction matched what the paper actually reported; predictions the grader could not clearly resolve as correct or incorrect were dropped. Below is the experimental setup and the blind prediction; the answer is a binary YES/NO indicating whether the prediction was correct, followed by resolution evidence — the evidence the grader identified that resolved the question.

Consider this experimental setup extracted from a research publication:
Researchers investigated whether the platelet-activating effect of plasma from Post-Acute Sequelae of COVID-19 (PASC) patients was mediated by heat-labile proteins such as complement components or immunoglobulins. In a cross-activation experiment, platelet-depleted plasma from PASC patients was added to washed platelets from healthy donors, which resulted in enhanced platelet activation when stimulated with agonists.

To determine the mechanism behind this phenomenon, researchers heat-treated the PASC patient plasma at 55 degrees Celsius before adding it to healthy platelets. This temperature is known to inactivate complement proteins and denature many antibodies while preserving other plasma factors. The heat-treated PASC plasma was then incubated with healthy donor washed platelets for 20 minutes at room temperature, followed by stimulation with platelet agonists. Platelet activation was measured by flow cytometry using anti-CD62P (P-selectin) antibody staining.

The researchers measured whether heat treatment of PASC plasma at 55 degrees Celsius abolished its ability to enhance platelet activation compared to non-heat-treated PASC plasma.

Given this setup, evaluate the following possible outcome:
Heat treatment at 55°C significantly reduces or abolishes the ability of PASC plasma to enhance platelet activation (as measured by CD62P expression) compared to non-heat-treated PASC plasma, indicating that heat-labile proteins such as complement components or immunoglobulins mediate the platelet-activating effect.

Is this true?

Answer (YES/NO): NO